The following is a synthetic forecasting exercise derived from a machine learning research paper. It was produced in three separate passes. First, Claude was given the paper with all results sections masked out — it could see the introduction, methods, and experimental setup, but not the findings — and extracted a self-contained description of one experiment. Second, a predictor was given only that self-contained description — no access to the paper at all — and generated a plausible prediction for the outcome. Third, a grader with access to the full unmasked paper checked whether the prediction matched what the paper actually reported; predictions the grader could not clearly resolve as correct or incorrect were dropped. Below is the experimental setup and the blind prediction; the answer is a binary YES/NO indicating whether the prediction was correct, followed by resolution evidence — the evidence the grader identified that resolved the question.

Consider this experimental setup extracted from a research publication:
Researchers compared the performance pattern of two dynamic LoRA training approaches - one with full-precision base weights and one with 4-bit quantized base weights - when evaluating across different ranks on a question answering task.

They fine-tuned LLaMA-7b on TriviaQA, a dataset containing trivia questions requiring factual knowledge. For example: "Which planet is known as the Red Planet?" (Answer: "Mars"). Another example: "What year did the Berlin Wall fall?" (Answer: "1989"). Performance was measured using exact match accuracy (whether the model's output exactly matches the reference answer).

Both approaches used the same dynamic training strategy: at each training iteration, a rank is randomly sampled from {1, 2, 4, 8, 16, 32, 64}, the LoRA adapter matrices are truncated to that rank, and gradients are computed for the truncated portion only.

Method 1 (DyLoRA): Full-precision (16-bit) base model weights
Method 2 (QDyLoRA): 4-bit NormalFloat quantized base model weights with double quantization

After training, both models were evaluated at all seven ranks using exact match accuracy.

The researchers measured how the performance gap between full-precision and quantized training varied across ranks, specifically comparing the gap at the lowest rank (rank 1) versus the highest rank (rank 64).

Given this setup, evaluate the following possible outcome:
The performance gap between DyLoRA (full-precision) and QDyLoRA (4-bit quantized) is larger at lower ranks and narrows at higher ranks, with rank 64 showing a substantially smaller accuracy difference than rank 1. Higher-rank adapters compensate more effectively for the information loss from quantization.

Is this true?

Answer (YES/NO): YES